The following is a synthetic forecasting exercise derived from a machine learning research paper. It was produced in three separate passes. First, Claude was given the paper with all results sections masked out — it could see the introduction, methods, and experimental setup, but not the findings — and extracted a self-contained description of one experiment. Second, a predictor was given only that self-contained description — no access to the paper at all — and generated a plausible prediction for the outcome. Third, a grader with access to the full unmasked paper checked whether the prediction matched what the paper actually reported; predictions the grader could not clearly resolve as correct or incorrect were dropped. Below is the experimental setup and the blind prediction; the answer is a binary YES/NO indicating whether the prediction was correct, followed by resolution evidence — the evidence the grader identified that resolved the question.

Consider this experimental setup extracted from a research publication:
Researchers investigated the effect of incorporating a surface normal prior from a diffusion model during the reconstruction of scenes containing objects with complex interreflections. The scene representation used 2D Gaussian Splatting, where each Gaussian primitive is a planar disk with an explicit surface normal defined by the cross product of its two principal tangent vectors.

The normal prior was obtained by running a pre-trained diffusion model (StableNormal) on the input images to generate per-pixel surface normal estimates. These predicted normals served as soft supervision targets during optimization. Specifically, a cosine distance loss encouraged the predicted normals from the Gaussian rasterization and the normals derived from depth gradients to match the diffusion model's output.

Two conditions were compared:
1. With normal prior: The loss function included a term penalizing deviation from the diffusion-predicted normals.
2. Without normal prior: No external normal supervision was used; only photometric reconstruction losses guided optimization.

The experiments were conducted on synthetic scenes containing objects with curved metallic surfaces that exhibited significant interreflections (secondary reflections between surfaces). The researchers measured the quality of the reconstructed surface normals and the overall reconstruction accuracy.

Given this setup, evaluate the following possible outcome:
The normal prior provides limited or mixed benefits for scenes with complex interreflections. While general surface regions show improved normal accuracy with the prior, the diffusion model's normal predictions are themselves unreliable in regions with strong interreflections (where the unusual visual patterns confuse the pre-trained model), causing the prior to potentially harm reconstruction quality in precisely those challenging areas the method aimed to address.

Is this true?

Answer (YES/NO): NO